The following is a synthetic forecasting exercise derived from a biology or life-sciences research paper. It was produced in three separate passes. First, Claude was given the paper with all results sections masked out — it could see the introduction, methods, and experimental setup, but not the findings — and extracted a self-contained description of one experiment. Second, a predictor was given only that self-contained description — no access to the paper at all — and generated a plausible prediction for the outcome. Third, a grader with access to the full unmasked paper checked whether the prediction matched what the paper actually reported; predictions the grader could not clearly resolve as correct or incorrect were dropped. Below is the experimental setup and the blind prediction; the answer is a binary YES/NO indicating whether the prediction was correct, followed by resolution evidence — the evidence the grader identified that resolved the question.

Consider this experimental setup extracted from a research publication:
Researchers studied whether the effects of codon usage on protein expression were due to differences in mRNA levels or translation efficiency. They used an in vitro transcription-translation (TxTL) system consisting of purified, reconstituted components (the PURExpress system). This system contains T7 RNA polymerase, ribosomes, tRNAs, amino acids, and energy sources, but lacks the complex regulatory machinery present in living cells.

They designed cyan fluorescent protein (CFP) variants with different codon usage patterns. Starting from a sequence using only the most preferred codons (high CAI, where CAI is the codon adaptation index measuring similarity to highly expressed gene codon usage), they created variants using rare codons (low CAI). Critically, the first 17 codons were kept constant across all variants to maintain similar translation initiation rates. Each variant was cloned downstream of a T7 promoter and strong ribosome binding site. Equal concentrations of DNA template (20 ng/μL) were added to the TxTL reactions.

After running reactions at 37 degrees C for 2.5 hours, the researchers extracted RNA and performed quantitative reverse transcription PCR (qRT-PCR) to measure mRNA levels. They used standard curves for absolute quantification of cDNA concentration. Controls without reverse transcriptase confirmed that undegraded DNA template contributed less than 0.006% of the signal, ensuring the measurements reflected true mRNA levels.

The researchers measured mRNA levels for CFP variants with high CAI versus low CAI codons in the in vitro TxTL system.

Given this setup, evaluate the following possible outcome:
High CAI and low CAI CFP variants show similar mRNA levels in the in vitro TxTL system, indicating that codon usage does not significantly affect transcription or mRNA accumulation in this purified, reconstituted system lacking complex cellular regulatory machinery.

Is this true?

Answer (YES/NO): YES